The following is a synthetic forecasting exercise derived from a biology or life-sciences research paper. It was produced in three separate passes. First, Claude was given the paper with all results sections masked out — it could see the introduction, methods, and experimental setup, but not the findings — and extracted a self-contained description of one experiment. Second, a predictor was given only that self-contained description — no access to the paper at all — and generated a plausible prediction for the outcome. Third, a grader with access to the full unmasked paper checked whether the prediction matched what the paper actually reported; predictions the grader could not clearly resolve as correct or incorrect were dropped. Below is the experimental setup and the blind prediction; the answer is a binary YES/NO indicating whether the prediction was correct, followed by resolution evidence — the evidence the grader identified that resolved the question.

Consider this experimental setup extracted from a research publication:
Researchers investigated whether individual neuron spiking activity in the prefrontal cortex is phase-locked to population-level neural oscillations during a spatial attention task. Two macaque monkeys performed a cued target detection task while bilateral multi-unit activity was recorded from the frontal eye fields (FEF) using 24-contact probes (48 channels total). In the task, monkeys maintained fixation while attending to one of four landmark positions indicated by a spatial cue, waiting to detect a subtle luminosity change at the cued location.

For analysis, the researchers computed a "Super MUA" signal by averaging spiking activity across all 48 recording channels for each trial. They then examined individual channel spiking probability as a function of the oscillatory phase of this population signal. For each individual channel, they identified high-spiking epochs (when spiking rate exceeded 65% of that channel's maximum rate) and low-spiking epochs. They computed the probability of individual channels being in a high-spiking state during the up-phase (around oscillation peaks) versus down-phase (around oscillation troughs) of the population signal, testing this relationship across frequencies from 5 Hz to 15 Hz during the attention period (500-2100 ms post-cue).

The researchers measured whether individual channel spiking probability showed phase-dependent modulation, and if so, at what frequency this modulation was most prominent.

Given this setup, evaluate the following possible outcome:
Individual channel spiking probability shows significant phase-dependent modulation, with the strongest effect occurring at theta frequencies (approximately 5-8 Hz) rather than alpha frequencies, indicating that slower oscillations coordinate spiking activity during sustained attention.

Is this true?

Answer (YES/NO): NO